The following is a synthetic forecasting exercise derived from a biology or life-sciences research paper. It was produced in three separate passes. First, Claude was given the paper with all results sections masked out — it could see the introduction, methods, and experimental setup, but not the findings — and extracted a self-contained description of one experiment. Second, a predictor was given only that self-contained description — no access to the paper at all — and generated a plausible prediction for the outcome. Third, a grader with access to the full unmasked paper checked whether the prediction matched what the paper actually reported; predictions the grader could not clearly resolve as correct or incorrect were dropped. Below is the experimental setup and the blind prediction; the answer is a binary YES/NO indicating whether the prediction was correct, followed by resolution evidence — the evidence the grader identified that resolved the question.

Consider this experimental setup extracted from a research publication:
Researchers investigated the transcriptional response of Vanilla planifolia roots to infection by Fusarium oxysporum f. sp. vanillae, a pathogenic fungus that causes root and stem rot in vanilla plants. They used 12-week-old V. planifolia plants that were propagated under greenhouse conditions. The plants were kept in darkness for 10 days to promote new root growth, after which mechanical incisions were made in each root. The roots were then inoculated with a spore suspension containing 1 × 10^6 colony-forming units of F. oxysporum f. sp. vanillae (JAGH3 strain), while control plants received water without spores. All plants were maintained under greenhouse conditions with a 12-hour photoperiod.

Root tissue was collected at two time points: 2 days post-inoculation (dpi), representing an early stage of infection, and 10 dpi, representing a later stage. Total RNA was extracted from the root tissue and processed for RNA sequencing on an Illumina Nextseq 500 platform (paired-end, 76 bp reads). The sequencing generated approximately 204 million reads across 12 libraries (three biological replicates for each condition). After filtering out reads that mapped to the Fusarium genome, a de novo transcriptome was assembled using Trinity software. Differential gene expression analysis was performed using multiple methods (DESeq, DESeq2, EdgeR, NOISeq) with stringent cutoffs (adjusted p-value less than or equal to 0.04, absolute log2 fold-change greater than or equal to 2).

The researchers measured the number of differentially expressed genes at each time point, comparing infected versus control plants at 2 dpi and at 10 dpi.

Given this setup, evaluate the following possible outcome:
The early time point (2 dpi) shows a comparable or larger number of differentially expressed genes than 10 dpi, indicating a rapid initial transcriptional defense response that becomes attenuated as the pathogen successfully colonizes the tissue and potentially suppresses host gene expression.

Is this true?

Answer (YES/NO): YES